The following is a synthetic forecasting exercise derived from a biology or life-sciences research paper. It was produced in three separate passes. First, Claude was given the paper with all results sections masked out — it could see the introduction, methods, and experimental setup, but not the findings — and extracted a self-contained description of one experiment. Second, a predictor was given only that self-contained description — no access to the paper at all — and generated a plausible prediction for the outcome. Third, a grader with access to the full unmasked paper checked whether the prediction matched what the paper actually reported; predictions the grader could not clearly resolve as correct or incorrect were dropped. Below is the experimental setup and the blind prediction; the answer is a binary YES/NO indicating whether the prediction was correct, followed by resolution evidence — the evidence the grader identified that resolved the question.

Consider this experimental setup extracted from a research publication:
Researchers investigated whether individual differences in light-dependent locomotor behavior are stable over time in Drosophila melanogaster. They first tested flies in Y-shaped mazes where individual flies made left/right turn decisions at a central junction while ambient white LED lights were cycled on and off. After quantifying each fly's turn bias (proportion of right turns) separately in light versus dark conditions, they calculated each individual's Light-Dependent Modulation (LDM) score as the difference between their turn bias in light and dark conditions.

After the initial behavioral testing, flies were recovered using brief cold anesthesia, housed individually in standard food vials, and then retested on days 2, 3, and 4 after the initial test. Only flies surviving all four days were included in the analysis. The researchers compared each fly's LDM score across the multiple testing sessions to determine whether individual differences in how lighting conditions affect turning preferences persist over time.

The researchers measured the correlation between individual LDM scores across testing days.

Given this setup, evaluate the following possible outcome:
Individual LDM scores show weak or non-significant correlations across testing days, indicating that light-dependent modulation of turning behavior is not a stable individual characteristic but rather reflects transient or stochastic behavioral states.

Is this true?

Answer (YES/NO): NO